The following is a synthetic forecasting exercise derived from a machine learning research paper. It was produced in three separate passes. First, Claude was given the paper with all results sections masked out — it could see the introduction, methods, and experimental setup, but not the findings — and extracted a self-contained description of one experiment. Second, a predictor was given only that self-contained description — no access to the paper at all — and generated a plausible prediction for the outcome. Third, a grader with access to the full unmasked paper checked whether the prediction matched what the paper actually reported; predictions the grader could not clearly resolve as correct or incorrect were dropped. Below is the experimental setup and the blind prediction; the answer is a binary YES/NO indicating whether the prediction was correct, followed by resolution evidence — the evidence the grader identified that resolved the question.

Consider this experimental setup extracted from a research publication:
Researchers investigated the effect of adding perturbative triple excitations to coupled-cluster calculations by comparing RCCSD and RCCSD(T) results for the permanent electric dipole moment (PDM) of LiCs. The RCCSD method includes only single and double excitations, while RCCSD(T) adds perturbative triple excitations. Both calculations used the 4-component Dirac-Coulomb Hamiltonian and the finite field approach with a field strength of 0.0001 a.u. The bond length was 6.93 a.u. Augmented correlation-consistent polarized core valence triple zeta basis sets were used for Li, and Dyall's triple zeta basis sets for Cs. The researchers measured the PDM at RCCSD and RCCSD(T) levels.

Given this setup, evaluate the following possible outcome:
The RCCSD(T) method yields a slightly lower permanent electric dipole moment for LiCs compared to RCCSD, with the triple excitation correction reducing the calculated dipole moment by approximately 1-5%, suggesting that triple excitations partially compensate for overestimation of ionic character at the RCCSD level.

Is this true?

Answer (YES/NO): NO